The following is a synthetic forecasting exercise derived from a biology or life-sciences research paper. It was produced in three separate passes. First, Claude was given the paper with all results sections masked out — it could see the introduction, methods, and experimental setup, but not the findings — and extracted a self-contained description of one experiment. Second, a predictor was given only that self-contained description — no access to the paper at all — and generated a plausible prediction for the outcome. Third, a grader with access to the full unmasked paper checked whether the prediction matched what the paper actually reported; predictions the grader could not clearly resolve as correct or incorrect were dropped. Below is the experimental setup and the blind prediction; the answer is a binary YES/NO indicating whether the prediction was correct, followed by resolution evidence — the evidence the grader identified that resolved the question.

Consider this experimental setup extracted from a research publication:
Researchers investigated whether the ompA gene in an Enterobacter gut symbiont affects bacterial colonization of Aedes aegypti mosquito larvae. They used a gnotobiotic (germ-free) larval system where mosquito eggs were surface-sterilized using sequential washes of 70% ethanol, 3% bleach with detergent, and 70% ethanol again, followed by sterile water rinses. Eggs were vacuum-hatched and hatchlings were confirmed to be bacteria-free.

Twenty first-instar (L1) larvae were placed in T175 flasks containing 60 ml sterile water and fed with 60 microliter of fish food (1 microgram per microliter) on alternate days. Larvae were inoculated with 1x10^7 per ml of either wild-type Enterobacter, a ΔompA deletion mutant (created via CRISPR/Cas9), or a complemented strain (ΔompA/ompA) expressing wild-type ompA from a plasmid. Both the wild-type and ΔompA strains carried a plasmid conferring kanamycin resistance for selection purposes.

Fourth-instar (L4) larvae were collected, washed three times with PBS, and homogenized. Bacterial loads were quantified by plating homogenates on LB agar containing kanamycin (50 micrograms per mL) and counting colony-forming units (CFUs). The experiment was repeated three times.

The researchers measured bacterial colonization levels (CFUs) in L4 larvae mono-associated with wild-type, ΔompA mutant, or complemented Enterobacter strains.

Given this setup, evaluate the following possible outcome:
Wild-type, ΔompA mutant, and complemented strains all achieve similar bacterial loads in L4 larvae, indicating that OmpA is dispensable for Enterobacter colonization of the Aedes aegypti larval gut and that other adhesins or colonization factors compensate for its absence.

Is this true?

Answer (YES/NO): NO